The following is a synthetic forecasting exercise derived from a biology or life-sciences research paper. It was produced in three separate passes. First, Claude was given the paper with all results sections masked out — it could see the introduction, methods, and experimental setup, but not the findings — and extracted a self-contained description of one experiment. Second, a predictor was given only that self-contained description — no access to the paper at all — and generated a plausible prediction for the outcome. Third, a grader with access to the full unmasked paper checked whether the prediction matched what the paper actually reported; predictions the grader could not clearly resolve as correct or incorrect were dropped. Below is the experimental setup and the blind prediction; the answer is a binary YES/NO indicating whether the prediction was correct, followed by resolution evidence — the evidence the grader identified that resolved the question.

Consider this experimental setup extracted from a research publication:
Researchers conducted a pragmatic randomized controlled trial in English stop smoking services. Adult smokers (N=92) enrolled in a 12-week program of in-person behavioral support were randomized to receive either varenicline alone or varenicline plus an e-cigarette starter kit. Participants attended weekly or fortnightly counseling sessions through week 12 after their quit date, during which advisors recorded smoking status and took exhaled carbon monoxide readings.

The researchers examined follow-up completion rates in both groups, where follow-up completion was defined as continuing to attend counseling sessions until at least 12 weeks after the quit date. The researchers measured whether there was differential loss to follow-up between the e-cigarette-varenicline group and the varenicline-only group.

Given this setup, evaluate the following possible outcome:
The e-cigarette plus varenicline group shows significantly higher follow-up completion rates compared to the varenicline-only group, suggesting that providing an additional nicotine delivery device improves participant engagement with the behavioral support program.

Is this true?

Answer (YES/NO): NO